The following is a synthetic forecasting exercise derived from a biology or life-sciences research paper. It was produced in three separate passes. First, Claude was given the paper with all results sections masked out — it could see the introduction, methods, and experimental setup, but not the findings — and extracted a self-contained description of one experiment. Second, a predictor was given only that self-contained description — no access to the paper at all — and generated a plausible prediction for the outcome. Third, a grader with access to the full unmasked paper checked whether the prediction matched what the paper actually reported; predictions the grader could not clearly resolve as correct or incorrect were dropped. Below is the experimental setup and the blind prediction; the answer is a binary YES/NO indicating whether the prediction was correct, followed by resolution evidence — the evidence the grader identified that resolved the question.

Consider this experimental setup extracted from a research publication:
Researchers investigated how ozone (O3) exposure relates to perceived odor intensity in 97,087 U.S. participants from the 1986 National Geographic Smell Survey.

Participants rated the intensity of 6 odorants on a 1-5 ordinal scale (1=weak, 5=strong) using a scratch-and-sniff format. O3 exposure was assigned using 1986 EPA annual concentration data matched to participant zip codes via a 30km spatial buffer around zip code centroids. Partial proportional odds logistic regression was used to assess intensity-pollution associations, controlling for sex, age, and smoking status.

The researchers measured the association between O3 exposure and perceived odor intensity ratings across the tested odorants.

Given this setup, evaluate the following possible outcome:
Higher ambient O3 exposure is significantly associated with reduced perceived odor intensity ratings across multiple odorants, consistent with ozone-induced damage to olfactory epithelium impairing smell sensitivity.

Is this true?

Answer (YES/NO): NO